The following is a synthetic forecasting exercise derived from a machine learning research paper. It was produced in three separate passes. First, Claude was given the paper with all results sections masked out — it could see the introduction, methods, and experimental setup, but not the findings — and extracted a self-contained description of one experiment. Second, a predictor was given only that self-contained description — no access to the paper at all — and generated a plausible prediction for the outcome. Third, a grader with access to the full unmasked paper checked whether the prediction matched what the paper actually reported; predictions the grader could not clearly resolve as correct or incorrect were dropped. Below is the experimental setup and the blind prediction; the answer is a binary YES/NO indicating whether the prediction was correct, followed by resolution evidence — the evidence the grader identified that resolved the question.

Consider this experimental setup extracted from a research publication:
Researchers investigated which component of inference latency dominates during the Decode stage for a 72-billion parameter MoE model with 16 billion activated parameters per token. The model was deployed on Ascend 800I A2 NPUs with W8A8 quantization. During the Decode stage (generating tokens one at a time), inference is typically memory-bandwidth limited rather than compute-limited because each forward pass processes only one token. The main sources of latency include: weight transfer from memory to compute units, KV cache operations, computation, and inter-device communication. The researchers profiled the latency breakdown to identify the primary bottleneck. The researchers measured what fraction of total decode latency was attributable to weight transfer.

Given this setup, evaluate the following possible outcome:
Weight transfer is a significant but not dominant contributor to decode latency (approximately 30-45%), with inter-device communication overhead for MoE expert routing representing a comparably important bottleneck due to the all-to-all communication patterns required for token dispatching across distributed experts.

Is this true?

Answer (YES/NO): NO